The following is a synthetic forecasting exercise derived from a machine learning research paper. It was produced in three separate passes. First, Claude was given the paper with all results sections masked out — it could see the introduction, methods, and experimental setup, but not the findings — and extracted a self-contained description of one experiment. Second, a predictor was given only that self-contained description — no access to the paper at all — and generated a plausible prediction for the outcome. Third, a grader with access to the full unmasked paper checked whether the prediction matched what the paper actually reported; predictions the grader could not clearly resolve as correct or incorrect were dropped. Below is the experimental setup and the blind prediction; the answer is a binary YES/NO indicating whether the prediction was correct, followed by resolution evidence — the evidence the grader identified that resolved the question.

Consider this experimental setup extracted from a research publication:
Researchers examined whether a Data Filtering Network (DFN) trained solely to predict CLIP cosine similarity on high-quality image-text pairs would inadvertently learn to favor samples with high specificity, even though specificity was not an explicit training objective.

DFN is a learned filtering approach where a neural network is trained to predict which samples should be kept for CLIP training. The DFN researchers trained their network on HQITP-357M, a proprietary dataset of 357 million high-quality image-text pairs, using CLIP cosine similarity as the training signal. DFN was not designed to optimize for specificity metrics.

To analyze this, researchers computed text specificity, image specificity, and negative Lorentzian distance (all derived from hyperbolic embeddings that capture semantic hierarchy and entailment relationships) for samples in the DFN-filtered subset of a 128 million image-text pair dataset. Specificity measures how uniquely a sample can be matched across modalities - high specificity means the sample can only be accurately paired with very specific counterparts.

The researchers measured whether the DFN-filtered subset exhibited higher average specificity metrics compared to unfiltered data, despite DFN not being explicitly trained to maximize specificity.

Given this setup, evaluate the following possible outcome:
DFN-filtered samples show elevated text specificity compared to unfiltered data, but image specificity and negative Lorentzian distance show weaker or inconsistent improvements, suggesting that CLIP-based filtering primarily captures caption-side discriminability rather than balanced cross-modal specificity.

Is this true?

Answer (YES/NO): NO